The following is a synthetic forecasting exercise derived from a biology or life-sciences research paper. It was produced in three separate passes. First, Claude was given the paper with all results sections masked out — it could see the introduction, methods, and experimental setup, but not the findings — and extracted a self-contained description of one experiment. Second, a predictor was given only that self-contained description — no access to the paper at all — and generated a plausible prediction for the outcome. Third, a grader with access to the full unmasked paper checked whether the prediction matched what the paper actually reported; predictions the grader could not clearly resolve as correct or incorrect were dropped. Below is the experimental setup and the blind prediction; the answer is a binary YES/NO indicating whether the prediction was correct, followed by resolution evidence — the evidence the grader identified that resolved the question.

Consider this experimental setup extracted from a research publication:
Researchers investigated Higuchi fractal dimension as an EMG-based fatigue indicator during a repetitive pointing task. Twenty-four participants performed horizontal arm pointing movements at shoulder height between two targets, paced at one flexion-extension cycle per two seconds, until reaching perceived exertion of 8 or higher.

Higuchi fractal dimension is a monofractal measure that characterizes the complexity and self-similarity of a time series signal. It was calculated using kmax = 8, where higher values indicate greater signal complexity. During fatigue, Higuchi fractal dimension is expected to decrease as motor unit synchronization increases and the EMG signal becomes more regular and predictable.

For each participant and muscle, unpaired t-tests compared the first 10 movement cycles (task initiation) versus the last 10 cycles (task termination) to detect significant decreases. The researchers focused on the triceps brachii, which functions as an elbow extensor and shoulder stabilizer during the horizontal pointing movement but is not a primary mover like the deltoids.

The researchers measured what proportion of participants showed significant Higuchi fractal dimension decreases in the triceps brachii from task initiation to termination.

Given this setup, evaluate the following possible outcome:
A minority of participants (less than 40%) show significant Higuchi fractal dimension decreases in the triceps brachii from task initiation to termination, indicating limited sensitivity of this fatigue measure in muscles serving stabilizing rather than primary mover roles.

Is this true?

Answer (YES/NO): NO